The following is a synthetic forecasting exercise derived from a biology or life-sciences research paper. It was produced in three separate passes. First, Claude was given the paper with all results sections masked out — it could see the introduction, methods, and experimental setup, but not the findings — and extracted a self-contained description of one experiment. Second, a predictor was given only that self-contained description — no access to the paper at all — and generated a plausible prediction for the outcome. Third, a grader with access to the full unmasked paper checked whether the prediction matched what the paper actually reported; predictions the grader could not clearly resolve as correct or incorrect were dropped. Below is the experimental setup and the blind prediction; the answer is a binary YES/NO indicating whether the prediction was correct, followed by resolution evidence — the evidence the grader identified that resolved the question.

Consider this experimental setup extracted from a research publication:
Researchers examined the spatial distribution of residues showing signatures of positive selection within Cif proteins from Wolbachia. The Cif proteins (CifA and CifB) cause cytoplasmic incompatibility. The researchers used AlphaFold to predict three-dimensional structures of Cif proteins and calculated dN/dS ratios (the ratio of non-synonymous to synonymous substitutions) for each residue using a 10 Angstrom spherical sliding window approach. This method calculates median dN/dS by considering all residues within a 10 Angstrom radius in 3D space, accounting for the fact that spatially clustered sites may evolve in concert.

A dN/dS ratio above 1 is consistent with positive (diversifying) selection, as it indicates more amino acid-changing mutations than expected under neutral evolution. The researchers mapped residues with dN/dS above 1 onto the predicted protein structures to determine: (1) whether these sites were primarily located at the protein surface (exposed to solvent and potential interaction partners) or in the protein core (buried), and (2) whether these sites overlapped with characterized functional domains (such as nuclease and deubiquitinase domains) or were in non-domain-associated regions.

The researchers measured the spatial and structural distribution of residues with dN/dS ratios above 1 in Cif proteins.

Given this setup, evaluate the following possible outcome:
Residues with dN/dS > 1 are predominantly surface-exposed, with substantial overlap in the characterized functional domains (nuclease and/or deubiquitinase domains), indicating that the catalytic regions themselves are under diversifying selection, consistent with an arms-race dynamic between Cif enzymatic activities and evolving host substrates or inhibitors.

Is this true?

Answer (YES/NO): NO